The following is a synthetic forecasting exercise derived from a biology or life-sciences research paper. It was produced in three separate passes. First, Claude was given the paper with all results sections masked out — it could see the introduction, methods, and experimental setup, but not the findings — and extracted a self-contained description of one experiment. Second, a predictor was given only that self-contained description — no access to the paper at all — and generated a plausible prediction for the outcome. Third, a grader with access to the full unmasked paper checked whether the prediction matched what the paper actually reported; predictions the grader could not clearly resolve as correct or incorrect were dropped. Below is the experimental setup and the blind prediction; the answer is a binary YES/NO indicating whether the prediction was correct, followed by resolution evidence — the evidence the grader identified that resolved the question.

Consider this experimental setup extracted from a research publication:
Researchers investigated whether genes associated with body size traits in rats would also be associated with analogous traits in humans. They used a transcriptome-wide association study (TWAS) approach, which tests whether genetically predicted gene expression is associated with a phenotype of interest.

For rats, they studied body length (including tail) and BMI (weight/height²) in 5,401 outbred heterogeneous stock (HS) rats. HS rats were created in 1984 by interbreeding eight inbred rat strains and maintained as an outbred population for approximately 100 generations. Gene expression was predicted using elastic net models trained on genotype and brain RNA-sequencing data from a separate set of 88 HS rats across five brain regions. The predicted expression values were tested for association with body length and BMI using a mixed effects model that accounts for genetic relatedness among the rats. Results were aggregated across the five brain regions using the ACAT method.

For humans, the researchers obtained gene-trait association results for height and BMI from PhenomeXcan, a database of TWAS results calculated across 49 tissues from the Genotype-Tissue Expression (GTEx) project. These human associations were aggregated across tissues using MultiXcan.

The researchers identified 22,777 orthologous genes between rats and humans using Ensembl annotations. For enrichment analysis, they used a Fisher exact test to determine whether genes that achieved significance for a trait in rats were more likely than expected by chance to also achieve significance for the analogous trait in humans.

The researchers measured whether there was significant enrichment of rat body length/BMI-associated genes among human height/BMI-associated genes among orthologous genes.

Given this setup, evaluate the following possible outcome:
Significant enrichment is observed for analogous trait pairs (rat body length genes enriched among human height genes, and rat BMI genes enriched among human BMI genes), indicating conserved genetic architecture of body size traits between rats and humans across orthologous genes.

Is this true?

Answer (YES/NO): YES